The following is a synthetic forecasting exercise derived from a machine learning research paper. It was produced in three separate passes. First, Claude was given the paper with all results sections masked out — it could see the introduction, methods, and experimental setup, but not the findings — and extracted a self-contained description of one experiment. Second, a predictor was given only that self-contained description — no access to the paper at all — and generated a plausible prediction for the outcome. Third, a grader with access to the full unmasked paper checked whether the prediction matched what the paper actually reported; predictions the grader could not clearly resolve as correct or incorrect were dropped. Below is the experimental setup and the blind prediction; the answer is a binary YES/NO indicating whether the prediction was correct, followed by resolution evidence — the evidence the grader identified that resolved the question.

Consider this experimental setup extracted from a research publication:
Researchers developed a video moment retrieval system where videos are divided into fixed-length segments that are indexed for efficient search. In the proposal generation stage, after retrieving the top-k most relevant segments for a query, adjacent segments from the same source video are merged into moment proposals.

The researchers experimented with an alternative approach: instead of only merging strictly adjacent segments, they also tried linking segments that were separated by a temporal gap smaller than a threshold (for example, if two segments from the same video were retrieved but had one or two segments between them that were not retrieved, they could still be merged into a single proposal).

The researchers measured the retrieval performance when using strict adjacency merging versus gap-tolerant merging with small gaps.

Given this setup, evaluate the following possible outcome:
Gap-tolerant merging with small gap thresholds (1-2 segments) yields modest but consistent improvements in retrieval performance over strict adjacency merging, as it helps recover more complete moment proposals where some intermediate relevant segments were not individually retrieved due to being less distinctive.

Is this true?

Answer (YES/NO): NO